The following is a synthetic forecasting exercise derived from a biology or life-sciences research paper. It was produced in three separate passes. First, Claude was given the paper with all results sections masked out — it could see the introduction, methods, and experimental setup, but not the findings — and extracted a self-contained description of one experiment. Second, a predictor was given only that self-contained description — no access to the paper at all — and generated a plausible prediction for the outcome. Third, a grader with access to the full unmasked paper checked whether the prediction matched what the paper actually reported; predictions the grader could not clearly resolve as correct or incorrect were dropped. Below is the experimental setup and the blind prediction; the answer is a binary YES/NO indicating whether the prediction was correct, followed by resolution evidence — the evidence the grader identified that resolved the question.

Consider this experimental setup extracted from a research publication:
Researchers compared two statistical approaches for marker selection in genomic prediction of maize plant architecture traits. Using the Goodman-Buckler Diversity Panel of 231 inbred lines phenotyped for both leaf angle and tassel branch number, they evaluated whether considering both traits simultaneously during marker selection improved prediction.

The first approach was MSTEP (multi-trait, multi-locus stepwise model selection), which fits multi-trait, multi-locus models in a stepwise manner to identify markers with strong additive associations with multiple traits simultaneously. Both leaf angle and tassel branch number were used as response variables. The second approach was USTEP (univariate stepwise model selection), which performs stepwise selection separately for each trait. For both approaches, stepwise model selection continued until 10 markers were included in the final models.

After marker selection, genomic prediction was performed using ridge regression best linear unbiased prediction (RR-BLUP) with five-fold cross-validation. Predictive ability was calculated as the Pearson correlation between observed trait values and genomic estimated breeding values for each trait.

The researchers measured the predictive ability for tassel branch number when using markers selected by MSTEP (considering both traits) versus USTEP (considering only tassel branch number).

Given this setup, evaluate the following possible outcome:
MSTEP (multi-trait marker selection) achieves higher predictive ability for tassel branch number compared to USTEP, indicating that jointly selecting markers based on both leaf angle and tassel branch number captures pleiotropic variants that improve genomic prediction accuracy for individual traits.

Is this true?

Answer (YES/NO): NO